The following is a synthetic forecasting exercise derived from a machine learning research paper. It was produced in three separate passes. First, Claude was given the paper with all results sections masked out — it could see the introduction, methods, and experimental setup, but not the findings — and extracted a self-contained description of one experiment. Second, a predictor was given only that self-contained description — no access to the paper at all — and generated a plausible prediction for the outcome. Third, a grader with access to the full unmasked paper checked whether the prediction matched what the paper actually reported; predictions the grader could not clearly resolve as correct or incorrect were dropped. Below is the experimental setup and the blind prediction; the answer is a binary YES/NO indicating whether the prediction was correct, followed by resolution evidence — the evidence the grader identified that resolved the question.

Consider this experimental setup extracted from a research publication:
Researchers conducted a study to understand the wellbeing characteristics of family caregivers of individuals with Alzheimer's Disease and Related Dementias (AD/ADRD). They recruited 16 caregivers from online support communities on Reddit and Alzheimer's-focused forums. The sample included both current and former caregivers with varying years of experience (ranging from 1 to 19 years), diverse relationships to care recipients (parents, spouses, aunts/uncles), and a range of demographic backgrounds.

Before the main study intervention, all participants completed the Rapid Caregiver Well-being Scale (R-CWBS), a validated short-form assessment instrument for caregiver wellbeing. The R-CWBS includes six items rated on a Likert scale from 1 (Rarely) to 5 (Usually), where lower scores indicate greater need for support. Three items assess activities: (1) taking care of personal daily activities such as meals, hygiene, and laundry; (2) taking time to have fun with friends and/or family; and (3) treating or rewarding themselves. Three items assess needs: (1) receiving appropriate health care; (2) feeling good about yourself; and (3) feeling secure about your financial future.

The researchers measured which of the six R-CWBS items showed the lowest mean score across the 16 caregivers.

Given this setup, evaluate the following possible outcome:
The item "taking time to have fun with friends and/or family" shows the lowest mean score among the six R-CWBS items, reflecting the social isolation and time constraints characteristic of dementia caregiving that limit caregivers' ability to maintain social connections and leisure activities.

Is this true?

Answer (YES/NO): NO